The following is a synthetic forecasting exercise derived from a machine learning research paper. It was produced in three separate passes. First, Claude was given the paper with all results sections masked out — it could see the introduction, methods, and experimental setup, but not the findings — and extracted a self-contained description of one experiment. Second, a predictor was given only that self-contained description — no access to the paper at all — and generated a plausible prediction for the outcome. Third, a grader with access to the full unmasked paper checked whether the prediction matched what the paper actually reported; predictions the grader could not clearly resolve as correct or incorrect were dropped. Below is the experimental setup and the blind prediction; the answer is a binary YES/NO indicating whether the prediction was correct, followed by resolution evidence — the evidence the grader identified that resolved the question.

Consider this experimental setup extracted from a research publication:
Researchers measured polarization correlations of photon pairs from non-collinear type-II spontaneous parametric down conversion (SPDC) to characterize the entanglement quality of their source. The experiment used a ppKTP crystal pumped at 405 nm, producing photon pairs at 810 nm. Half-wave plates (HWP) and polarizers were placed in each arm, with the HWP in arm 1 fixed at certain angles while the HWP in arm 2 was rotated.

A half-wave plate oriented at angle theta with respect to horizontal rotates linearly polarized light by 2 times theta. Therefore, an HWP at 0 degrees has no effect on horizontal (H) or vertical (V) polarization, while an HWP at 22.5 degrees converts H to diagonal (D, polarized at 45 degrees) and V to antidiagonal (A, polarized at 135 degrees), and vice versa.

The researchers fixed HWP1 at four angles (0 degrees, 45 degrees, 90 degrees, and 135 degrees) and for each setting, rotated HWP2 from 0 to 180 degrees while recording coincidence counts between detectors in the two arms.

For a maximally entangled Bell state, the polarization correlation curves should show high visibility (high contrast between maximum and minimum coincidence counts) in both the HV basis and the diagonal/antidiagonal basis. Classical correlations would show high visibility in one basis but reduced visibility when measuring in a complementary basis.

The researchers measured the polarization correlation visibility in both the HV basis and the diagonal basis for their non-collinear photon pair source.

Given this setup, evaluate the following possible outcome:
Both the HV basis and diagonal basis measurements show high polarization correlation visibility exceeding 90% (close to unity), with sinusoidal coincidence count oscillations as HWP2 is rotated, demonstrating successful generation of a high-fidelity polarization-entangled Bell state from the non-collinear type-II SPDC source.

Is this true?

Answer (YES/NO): YES